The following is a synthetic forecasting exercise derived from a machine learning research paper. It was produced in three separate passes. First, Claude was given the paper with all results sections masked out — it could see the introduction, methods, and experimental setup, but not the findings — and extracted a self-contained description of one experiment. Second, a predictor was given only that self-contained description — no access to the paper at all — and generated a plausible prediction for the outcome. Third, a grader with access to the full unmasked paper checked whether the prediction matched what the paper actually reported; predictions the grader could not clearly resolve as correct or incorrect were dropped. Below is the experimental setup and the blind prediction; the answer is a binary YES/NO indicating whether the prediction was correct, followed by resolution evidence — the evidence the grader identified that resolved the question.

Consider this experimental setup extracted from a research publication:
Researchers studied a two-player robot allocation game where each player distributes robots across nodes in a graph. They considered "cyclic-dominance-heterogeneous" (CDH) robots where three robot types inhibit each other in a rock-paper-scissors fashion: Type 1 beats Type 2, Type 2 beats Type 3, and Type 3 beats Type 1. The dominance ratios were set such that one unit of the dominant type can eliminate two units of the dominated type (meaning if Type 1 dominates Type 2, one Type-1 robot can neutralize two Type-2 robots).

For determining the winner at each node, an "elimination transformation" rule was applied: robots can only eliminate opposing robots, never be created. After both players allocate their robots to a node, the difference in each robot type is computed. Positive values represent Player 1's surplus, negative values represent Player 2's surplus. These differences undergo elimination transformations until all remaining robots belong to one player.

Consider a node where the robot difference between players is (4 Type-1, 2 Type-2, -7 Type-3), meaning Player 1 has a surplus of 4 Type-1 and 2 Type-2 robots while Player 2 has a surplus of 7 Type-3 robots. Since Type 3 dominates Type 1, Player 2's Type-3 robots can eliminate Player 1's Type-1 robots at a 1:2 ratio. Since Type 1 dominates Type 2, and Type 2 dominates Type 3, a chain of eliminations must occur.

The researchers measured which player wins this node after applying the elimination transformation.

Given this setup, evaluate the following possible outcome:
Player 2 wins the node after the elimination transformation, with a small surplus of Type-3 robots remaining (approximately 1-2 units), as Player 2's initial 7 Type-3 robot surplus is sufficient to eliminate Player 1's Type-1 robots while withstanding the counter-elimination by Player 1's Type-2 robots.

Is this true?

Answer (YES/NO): YES